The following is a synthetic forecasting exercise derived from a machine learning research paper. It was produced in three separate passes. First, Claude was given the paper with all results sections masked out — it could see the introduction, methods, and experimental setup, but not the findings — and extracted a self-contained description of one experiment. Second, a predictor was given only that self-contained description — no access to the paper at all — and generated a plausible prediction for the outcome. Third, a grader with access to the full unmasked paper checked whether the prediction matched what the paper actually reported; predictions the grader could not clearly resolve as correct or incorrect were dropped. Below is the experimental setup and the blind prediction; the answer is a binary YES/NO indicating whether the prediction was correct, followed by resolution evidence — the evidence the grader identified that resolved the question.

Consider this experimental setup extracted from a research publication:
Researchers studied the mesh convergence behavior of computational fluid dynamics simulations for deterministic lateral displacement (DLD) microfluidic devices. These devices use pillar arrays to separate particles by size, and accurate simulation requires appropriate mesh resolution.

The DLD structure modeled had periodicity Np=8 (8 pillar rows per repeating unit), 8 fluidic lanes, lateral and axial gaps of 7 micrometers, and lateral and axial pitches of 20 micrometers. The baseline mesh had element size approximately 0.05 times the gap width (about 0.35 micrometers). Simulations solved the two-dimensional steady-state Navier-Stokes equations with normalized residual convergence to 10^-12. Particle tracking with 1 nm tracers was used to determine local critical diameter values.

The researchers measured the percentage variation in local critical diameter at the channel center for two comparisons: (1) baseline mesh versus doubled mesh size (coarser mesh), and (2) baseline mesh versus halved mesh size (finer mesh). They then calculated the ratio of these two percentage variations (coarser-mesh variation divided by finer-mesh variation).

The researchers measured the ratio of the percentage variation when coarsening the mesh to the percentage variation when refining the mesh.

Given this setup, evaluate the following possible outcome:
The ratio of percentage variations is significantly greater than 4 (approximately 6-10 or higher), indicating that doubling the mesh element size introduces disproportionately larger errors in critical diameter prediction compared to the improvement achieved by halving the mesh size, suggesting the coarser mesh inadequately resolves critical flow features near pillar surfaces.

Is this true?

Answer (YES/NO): YES